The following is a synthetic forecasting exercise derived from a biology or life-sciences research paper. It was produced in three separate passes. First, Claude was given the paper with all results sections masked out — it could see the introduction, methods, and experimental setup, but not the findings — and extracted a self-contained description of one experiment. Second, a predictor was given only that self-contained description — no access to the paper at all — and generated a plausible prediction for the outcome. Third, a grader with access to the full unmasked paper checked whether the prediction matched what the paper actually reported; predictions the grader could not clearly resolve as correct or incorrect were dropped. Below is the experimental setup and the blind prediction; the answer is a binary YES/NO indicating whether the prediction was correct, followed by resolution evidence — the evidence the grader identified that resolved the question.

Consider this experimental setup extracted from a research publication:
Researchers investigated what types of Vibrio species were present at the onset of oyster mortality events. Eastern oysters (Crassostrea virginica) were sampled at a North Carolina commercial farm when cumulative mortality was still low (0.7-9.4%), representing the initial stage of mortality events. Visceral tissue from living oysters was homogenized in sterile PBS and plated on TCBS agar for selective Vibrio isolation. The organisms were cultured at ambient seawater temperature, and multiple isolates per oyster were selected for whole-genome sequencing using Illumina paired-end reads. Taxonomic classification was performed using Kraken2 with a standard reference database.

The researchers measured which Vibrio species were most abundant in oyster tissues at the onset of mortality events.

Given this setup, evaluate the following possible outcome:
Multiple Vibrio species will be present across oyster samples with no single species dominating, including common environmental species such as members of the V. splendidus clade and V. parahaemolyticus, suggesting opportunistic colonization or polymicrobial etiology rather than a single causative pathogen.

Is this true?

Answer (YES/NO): NO